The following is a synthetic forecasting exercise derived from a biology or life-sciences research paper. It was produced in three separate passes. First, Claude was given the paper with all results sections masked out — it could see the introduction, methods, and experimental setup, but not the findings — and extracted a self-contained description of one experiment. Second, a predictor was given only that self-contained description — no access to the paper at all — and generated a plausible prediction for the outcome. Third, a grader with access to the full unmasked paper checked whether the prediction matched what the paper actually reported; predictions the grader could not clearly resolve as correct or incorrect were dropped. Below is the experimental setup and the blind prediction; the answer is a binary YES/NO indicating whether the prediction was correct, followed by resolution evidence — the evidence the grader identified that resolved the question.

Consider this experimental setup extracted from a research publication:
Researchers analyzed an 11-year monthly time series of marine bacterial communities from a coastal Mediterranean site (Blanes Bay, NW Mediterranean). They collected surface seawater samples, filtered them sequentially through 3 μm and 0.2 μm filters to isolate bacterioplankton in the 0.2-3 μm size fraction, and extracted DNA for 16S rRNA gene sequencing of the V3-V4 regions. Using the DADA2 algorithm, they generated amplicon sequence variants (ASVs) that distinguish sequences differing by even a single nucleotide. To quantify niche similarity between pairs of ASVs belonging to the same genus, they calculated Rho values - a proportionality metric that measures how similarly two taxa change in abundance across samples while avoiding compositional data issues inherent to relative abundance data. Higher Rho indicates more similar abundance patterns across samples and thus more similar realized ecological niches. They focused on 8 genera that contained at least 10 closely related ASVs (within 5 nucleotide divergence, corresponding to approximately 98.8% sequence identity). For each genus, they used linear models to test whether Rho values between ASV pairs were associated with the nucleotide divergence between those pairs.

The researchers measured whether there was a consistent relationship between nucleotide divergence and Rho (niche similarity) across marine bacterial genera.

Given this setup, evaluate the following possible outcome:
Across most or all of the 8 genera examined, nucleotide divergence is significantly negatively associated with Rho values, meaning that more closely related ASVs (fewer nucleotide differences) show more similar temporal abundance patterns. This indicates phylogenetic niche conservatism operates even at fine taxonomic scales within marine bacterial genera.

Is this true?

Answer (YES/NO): NO